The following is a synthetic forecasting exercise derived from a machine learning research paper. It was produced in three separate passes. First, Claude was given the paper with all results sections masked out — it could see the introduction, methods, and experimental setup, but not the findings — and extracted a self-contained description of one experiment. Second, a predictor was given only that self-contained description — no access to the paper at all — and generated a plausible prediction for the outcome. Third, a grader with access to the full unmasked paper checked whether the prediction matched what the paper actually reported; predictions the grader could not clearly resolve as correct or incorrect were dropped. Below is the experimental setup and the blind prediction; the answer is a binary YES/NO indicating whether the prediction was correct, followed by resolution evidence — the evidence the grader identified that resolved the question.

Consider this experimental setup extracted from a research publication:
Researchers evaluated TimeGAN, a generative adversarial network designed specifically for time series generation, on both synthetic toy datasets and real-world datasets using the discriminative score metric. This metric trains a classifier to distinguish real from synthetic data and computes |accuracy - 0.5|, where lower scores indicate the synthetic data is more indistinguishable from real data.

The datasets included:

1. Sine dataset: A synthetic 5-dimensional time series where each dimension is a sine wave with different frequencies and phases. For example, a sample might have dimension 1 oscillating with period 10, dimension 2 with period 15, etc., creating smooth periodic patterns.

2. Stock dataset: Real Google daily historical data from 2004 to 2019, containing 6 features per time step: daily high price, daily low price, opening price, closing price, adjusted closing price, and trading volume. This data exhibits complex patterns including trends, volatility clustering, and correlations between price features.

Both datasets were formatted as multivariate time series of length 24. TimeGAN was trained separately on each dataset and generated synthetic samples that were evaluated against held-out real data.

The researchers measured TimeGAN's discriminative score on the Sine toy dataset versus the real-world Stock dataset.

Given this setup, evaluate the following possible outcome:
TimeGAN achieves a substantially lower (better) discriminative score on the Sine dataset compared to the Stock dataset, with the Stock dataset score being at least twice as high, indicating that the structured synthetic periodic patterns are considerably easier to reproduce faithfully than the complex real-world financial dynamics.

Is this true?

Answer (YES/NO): YES